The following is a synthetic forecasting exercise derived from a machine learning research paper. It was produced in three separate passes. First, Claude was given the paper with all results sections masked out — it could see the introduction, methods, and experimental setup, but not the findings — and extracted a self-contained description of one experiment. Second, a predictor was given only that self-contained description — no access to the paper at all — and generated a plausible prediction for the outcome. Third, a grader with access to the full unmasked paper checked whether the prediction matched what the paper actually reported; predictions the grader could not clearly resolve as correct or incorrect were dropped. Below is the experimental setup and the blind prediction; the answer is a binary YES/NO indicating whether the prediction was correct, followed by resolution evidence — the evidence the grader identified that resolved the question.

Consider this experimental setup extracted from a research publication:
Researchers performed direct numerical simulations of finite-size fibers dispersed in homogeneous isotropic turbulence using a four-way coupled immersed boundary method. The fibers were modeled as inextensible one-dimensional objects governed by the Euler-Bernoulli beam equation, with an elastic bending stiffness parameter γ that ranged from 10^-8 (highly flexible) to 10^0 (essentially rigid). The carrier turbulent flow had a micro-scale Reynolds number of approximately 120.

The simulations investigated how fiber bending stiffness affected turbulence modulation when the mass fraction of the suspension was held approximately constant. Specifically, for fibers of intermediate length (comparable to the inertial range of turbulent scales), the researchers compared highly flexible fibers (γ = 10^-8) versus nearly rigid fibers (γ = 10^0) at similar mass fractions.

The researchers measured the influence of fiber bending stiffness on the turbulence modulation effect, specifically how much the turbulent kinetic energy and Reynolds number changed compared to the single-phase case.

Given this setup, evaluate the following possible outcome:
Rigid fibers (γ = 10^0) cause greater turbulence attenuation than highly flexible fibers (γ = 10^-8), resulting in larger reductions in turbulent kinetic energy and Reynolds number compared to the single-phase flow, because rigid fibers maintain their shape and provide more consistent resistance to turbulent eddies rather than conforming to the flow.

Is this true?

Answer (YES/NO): YES